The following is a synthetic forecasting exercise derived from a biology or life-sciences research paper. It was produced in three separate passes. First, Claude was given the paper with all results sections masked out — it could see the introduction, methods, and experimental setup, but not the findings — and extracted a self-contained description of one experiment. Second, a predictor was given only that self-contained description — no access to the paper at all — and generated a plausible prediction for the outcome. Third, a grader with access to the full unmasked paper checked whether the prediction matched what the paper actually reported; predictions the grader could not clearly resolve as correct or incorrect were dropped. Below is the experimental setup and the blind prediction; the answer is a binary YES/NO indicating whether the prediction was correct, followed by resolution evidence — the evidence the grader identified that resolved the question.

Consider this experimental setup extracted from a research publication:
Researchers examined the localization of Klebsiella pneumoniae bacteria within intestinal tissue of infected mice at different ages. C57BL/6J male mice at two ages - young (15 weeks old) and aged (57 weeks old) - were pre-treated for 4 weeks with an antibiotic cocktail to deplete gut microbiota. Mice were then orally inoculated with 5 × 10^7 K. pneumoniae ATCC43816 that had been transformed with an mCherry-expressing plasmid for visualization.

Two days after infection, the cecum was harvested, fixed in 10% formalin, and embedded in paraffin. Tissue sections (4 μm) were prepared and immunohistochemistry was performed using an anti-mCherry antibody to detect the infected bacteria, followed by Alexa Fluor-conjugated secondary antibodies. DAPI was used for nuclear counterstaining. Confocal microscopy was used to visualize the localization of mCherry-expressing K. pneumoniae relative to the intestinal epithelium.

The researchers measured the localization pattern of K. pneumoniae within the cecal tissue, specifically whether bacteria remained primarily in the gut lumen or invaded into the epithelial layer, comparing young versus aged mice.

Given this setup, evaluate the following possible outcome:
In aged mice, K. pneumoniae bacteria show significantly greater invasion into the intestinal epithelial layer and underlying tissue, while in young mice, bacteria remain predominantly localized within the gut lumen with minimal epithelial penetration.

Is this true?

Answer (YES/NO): YES